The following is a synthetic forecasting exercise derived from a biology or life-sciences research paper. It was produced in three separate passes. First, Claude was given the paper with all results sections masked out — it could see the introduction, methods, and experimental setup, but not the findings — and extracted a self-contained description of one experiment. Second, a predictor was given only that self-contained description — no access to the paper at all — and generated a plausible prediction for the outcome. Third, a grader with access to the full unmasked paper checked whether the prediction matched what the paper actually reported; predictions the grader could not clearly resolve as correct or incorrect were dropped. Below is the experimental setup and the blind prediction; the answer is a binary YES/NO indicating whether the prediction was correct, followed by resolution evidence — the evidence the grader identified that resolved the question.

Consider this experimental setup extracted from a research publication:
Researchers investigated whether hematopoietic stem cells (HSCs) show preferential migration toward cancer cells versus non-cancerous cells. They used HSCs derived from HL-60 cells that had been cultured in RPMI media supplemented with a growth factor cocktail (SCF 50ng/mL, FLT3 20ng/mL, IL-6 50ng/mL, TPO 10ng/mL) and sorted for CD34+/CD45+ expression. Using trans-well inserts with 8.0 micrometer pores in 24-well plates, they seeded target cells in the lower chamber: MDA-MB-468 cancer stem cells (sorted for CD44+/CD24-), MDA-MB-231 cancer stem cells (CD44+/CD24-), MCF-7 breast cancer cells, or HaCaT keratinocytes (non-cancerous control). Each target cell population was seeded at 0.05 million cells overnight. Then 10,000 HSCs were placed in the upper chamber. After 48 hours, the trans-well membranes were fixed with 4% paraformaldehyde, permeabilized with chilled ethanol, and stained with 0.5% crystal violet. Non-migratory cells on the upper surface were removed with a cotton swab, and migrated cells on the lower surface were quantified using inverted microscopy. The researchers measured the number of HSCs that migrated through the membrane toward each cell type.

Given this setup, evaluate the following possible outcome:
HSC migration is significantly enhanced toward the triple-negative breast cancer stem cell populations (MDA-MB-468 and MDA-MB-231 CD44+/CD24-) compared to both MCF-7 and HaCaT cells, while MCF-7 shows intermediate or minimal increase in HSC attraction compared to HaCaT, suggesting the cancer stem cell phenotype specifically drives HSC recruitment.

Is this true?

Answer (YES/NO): NO